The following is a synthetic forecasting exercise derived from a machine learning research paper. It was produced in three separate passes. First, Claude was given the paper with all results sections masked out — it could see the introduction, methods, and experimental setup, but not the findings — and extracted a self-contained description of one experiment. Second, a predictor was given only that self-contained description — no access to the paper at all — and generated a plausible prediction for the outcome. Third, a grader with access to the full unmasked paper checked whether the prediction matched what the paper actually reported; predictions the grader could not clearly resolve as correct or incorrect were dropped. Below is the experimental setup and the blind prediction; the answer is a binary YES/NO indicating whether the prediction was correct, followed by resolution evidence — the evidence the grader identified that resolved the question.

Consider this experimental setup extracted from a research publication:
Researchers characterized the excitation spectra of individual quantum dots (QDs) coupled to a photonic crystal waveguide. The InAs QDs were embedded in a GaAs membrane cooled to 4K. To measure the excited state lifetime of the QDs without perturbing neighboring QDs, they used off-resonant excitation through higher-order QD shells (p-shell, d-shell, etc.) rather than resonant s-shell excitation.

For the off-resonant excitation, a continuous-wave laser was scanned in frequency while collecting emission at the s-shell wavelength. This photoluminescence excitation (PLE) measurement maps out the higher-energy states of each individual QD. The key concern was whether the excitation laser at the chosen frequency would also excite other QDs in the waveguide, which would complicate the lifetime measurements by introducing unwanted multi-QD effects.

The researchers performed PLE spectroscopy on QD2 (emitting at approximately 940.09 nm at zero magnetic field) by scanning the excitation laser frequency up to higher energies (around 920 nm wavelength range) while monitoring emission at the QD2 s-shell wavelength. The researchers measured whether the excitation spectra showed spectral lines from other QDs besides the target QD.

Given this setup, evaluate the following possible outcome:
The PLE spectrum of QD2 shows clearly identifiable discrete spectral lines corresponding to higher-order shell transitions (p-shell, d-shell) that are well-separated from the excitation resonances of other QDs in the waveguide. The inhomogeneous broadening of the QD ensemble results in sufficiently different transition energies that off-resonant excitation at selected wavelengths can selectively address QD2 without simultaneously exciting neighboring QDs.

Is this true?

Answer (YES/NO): YES